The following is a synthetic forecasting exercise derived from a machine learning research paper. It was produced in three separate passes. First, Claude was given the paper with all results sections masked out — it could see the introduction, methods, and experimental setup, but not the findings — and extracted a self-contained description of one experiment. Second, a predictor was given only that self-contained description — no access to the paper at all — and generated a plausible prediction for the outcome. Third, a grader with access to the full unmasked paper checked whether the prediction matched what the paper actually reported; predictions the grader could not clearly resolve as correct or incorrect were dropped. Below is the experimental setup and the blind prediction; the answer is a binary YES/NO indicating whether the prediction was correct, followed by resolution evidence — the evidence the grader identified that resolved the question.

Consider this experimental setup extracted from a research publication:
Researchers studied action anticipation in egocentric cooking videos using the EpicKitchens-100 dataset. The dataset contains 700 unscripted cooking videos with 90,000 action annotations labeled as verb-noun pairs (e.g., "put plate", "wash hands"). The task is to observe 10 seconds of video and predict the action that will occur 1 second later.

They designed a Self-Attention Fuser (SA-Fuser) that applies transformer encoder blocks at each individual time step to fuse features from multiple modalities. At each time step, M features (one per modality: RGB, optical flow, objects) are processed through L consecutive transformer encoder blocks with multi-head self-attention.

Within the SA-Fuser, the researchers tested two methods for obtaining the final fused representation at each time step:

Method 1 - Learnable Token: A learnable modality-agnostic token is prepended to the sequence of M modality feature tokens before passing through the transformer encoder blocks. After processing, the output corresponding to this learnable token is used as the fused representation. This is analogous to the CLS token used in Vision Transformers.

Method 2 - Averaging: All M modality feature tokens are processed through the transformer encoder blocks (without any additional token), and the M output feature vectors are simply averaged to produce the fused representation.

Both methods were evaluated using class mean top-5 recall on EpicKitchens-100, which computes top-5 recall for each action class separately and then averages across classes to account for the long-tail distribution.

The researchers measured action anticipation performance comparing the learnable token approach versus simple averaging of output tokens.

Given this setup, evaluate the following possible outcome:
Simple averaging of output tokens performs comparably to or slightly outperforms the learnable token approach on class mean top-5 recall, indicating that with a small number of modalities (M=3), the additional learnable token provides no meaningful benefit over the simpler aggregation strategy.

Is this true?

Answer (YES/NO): NO